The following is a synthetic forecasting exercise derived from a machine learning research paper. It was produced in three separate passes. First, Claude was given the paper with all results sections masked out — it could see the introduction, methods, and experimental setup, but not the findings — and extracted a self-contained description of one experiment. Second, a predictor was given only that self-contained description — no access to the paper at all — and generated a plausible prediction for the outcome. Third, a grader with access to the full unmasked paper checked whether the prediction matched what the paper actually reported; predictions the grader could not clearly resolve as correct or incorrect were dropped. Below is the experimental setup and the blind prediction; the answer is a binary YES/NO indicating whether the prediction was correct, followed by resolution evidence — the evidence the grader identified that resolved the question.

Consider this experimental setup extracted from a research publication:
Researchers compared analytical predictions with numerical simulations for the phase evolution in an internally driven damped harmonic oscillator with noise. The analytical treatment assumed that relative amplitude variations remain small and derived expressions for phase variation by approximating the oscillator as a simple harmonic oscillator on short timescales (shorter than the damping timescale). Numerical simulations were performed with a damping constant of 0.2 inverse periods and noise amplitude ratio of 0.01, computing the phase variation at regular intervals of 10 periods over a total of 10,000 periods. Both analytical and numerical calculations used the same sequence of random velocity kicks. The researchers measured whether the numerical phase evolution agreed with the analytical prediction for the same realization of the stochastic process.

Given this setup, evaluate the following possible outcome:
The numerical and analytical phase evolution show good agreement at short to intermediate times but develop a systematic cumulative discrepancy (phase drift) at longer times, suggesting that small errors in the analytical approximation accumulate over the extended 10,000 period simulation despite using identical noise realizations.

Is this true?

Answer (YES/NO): NO